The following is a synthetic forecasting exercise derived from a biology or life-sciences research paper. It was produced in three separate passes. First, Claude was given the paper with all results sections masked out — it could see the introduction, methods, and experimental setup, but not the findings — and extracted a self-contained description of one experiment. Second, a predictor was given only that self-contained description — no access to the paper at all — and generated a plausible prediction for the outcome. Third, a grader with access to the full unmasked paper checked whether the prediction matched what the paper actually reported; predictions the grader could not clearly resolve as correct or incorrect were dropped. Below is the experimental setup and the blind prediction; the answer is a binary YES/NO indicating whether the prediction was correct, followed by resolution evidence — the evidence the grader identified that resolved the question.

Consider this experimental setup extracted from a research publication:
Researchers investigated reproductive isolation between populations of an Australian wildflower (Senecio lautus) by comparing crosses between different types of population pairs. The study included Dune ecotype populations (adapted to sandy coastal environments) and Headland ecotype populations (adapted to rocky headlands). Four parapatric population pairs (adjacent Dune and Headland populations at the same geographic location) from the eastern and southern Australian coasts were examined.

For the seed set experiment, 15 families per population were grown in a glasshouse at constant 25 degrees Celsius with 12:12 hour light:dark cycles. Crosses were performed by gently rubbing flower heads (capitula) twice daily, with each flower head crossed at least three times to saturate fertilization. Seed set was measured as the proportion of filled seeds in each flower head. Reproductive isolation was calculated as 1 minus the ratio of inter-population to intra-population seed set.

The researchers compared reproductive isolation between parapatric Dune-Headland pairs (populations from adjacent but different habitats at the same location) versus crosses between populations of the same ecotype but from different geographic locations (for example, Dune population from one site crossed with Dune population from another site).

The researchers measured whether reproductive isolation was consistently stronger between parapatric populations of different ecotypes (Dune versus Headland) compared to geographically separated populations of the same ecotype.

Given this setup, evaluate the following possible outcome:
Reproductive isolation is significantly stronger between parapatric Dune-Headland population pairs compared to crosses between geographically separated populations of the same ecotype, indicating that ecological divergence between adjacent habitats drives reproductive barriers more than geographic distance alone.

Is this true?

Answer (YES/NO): NO